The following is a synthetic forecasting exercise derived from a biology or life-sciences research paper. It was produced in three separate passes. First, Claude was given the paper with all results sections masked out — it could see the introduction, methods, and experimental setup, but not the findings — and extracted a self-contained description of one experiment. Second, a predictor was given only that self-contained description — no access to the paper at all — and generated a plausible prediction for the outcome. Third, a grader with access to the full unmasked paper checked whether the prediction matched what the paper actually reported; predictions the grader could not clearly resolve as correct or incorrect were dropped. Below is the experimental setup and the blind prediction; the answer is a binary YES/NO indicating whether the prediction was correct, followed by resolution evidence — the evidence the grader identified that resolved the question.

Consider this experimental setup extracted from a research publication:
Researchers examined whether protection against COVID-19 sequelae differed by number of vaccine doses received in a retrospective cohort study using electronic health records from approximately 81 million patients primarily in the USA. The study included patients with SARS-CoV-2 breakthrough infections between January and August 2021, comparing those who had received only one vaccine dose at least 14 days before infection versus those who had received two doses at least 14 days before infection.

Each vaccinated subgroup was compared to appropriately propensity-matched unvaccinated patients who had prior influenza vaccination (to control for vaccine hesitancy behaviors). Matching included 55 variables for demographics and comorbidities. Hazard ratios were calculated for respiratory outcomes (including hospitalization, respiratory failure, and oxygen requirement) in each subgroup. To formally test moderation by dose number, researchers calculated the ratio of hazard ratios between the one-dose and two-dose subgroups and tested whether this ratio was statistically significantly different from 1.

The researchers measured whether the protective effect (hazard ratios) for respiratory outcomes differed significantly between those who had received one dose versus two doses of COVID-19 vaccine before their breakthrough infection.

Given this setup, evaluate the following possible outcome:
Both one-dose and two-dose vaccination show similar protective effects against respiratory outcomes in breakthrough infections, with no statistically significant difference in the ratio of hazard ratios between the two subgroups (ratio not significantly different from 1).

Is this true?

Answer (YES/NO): YES